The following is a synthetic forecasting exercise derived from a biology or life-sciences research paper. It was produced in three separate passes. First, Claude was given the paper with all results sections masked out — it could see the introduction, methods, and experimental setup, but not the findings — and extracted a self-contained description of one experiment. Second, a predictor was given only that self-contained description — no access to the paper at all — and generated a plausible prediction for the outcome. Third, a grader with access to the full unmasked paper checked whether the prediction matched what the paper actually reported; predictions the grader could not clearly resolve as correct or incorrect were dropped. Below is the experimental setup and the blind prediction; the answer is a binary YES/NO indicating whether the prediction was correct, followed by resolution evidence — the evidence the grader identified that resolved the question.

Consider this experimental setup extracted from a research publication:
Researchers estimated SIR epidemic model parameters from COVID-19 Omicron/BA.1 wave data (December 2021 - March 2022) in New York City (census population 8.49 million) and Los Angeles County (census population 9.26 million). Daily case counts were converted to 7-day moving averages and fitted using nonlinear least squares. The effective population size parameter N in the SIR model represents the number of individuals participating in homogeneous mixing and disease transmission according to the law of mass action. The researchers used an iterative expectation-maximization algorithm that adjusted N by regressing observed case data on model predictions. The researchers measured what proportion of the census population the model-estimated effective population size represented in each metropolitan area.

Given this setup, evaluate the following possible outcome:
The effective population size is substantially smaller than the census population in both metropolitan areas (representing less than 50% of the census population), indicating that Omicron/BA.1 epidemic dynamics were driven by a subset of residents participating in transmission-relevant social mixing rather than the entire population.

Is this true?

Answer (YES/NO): YES